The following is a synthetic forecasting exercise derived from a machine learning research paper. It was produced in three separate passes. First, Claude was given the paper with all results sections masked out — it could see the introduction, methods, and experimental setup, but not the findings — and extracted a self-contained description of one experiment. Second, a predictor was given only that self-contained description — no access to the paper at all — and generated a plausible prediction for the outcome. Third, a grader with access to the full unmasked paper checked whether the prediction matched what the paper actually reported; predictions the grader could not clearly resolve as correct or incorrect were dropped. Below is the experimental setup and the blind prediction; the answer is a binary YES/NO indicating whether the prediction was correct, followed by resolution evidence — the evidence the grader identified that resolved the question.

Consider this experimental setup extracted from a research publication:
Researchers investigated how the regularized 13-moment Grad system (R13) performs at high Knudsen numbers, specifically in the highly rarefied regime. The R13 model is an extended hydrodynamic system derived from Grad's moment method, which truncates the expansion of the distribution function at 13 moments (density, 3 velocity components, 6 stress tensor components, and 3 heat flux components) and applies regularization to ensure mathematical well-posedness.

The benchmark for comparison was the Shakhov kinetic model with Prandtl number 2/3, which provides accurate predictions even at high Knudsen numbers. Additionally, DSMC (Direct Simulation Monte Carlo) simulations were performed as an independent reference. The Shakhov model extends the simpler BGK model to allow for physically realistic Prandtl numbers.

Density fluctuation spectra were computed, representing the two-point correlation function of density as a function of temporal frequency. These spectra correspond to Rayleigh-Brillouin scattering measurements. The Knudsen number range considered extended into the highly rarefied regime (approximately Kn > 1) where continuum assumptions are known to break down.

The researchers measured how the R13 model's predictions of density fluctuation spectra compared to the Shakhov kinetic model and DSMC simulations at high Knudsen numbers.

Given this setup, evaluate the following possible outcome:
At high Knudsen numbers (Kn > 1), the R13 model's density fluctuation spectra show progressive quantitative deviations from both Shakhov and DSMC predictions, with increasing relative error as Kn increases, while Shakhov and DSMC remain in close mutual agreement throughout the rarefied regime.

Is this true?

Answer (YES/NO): YES